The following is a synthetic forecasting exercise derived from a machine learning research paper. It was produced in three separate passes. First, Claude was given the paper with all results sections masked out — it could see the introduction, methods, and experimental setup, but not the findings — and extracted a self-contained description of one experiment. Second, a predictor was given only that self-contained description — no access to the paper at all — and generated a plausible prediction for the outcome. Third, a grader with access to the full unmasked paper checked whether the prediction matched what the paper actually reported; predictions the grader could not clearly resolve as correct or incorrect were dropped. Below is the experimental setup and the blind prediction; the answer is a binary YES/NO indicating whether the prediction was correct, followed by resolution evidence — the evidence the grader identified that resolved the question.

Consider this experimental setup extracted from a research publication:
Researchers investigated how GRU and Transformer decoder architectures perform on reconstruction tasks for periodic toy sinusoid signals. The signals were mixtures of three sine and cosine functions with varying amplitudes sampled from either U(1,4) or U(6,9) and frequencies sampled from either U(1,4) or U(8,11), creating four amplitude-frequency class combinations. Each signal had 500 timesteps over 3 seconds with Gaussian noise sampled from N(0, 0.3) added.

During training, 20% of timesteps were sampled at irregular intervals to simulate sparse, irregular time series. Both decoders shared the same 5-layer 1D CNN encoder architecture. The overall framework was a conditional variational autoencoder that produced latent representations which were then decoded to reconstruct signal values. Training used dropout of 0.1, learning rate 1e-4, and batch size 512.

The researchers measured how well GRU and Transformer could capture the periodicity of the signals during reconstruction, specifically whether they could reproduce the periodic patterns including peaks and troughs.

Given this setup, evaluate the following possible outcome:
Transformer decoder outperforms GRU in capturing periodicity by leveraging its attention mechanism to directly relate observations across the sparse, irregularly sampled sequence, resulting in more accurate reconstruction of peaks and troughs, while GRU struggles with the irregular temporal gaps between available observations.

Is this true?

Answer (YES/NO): NO